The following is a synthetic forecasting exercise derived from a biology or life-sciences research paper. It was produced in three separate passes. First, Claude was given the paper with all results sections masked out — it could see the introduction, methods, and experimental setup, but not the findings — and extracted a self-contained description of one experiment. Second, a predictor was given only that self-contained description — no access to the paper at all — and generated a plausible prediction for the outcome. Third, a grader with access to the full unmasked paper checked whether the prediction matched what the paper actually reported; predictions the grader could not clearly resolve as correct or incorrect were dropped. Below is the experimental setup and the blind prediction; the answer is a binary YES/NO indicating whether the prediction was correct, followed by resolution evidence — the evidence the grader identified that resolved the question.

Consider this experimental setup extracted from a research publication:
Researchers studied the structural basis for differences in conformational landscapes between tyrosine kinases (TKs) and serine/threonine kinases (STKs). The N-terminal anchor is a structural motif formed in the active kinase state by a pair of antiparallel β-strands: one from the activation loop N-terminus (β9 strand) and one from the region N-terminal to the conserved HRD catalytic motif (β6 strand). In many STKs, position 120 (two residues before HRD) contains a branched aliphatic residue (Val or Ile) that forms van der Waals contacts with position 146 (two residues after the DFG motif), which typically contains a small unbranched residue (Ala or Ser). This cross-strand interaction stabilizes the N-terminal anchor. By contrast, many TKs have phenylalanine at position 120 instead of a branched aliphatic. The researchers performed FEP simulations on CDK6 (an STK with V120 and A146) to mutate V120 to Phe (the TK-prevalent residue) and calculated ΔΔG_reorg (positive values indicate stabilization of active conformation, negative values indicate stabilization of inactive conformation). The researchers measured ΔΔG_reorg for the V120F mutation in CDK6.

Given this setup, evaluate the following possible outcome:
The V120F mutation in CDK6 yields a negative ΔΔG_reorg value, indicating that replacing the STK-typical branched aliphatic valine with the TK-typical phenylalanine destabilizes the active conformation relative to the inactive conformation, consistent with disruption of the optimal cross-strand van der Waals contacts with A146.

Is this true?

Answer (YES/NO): YES